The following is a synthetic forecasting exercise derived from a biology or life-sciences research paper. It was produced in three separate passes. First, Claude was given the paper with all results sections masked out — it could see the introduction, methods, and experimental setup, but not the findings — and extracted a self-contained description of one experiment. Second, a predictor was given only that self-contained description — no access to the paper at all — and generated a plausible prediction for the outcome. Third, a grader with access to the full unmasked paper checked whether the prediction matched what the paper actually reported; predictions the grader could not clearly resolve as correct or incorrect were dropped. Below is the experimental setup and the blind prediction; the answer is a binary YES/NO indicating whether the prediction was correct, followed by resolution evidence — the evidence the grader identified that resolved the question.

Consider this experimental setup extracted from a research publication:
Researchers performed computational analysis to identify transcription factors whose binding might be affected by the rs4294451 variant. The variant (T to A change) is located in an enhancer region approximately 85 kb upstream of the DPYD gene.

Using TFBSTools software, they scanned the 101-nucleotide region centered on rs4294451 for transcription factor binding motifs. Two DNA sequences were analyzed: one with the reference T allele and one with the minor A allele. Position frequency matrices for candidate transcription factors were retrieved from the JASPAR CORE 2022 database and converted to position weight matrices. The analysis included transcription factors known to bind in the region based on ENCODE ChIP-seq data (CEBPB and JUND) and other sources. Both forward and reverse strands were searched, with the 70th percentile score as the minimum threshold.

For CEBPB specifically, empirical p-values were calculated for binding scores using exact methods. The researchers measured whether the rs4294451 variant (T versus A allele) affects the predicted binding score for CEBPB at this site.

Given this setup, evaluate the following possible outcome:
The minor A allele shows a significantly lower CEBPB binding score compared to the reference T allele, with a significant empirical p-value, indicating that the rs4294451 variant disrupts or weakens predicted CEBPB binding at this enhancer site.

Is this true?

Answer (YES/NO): NO